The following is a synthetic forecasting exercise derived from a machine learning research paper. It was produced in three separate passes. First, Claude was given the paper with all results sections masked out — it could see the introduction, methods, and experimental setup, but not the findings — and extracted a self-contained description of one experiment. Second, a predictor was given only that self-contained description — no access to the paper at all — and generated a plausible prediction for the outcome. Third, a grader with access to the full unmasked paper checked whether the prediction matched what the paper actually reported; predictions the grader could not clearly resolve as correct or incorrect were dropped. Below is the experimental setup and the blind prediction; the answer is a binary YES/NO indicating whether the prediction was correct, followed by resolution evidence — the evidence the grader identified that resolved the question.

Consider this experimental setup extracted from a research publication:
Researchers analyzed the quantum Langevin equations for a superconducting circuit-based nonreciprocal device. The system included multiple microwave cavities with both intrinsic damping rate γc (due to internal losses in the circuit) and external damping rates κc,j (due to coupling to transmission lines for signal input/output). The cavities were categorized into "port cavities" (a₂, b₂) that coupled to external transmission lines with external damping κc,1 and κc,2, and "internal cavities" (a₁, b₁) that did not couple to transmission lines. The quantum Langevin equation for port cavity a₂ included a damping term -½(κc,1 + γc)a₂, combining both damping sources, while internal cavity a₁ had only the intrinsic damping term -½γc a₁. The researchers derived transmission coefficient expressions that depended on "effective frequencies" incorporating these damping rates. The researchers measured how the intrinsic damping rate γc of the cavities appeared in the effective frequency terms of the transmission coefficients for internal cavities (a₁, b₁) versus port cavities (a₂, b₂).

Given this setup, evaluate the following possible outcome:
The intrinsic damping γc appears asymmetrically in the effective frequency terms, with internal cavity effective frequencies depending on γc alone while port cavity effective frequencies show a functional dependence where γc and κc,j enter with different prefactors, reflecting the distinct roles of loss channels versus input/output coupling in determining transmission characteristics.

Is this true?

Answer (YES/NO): NO